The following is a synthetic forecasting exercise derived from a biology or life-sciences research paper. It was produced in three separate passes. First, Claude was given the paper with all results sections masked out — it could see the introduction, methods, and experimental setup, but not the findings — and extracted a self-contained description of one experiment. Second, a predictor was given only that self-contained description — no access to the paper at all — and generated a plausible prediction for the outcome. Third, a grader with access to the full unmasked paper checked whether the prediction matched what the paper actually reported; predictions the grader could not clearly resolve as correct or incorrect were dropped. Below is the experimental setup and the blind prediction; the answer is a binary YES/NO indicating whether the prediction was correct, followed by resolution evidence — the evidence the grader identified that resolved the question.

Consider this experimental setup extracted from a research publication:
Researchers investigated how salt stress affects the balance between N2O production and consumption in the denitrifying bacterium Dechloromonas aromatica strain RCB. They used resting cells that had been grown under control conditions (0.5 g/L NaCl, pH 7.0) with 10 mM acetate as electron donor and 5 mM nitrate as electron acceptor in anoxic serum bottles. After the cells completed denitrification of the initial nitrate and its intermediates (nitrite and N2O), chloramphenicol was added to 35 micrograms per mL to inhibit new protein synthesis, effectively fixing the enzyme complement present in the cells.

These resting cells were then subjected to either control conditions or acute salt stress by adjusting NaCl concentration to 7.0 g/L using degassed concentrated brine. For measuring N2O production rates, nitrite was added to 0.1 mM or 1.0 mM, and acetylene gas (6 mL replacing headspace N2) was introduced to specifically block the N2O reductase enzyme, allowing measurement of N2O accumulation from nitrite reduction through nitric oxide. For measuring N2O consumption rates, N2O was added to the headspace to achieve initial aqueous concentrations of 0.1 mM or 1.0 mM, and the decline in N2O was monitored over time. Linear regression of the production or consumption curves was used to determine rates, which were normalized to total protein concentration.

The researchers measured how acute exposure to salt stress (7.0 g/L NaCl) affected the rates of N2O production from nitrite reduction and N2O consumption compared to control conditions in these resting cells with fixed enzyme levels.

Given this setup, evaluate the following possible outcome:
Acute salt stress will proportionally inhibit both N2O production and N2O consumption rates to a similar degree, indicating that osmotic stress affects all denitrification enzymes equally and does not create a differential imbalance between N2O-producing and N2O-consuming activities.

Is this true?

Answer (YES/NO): NO